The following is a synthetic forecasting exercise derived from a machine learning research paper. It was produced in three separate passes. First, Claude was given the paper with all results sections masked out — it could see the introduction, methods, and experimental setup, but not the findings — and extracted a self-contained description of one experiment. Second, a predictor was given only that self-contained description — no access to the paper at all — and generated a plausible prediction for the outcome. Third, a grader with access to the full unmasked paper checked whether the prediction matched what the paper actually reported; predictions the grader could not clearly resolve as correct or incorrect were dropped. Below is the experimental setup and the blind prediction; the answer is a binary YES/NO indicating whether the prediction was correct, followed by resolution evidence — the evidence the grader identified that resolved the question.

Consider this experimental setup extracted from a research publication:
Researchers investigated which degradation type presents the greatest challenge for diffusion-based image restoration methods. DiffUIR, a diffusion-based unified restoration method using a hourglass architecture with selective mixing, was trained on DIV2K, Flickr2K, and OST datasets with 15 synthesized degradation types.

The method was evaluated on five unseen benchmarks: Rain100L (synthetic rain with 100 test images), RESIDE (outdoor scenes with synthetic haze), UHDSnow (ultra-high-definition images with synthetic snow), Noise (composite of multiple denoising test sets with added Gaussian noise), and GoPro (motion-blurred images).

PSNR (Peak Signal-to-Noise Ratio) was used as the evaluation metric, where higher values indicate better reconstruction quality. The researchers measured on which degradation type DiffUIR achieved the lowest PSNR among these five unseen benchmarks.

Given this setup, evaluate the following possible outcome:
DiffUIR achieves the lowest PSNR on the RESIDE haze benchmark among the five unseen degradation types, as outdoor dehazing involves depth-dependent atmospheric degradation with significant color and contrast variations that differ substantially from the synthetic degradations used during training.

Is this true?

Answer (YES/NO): NO